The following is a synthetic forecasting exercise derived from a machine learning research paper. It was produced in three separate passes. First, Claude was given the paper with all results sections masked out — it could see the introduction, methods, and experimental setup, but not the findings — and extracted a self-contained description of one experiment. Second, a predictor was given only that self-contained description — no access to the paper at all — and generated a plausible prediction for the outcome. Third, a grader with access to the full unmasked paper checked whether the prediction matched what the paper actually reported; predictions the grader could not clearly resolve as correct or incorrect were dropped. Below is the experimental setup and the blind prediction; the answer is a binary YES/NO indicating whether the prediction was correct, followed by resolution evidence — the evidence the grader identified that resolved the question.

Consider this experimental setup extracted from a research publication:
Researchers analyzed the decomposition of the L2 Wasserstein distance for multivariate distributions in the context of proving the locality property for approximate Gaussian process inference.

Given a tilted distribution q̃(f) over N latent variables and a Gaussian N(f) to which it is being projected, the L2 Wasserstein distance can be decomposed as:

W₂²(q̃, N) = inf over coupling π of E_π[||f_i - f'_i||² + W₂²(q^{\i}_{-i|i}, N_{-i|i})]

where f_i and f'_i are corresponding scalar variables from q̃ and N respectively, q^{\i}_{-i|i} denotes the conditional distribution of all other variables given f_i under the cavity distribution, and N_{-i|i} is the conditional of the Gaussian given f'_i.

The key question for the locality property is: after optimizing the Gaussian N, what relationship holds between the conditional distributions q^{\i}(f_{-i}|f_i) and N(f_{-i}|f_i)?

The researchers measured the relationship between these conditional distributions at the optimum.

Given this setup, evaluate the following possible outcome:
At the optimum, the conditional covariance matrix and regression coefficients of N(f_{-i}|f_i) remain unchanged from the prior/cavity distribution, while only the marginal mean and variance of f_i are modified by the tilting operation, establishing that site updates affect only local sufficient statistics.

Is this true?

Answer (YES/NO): YES